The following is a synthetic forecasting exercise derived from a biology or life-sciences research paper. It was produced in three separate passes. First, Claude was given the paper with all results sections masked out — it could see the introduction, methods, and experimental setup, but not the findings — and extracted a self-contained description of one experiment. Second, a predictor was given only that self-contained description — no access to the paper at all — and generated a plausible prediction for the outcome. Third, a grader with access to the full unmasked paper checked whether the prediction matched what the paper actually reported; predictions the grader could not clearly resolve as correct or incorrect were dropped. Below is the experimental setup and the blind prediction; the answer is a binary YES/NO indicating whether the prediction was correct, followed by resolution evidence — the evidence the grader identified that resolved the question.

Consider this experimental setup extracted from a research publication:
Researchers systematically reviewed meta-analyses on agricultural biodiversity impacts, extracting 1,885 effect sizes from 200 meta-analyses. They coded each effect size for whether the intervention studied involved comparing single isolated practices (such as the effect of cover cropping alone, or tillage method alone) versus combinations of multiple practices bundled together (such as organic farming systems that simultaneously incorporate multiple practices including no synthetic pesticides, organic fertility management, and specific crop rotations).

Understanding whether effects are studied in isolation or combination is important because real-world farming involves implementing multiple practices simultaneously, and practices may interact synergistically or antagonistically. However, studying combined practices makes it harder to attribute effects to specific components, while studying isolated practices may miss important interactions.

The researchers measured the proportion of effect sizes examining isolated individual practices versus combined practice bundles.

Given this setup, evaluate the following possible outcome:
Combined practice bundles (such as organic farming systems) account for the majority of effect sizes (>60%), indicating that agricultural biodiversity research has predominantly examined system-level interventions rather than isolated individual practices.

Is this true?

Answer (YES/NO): NO